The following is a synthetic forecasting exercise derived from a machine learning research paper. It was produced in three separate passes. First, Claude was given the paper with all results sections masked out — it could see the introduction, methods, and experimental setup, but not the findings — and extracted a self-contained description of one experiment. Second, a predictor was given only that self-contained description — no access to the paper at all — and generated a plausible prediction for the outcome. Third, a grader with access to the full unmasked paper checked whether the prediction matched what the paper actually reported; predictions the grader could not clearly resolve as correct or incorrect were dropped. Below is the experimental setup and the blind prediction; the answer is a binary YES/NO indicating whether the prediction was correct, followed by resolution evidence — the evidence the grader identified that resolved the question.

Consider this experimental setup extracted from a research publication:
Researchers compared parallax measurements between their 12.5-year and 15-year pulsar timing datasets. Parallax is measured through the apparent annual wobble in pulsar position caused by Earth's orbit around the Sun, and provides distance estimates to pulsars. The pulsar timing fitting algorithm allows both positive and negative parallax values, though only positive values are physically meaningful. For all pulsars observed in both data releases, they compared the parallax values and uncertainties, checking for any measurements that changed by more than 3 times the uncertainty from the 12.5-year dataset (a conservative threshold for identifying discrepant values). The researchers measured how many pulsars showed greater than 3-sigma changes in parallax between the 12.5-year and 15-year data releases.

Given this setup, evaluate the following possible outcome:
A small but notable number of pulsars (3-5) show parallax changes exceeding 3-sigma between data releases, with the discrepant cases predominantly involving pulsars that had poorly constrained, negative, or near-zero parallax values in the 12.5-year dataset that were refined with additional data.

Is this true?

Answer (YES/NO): NO